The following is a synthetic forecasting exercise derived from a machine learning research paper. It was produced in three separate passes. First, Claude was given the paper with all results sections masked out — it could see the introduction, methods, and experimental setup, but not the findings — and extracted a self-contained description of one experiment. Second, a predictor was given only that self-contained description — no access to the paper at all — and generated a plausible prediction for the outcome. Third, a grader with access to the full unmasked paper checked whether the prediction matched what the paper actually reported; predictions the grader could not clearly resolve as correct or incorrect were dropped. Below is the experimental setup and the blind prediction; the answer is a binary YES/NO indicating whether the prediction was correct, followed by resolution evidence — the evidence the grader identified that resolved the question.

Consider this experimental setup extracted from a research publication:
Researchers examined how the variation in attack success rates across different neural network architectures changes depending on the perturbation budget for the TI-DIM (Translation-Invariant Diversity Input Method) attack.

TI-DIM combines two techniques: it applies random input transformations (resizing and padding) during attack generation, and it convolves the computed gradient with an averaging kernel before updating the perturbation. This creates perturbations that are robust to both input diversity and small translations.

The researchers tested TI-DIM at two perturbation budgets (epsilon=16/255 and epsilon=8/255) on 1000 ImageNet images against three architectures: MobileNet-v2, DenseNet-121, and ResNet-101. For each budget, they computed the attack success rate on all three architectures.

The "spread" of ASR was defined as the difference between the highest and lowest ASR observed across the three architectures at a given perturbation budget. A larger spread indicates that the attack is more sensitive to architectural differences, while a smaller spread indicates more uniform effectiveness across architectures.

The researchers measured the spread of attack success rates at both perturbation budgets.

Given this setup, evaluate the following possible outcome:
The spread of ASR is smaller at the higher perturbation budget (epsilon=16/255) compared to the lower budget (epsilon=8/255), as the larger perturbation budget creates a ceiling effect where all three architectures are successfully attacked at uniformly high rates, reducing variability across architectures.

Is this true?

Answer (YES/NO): YES